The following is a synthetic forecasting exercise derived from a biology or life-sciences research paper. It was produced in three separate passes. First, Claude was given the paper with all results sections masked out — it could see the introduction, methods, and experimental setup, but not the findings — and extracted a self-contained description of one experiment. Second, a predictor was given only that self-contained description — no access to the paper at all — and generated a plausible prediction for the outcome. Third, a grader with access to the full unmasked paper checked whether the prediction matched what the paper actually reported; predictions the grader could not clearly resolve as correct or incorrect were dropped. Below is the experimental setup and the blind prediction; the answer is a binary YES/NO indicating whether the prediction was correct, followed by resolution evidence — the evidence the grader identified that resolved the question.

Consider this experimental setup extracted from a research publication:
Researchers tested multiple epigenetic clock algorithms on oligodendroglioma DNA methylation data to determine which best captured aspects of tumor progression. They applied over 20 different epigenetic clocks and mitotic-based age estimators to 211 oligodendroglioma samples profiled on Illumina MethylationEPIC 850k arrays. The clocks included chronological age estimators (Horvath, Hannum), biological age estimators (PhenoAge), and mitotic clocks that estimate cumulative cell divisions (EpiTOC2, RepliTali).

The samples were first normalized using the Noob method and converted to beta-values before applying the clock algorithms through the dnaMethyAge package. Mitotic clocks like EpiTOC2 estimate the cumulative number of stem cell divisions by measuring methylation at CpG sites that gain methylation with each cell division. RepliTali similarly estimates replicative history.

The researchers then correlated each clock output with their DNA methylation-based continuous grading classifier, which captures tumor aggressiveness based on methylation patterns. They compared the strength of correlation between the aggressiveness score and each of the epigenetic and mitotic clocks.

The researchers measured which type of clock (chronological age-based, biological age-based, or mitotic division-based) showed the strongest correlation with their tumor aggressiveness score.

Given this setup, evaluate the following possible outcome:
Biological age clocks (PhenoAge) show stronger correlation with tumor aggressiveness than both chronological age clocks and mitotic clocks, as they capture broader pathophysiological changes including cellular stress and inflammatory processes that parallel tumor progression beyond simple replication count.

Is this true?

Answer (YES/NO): NO